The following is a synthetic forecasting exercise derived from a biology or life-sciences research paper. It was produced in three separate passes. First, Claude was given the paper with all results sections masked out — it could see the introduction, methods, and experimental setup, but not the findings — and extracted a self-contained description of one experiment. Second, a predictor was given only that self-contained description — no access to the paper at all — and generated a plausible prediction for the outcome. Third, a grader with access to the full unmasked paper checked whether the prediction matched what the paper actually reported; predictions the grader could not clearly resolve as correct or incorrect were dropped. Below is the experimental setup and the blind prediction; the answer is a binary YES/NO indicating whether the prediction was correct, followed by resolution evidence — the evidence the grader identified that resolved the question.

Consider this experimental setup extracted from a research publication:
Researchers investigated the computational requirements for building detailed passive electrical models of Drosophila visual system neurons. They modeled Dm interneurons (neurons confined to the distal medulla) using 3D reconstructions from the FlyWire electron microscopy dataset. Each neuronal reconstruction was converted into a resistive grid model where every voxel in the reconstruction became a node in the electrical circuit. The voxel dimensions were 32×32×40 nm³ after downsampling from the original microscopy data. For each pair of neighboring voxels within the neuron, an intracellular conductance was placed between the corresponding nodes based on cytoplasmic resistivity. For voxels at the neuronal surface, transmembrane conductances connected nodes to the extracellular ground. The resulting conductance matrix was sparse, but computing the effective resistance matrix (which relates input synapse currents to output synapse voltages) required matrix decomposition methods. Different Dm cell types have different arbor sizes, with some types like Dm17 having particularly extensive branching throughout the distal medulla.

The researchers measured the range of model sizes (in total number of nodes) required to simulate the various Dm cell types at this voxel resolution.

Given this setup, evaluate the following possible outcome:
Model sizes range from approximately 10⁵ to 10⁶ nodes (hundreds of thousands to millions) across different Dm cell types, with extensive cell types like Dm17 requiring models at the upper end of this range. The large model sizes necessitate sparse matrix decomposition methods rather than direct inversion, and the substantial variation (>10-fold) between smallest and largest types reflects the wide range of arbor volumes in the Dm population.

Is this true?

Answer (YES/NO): NO